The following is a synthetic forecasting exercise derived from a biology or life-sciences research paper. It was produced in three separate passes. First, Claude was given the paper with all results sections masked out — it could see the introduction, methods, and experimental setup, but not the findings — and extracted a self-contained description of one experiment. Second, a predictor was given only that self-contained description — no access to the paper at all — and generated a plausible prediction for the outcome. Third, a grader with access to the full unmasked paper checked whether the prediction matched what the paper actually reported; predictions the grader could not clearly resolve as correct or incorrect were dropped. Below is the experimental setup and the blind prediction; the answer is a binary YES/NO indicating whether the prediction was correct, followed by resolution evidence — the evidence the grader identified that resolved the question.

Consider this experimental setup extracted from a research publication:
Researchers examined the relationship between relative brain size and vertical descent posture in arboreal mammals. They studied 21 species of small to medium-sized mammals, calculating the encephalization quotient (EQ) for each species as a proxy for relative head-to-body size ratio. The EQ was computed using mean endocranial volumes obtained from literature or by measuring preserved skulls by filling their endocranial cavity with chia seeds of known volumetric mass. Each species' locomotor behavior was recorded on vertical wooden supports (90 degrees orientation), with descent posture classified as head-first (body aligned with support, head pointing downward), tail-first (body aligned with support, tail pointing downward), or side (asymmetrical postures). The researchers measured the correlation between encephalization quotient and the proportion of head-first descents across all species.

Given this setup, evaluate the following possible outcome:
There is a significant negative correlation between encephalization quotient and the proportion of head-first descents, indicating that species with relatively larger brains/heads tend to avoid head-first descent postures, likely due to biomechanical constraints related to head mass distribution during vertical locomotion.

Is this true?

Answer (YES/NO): YES